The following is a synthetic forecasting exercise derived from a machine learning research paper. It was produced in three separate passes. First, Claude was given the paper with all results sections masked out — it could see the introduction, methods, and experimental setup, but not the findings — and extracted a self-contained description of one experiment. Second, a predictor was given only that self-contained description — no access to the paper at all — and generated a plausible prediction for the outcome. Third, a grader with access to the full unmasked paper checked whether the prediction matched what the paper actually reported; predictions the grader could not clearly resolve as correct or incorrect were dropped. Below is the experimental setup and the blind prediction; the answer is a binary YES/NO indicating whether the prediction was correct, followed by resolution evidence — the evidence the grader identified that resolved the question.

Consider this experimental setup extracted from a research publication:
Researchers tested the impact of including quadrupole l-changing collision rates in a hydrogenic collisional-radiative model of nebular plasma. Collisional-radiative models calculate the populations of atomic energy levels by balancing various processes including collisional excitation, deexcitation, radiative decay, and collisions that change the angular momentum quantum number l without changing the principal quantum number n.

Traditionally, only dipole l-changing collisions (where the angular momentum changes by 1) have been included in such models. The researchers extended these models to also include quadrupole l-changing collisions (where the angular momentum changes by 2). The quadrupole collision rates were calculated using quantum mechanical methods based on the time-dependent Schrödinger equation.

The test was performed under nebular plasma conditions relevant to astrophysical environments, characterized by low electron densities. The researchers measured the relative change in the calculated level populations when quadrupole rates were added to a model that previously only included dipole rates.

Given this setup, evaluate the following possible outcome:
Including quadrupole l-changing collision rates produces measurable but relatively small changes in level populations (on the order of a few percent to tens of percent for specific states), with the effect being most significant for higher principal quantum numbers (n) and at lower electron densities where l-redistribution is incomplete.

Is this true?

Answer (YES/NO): NO